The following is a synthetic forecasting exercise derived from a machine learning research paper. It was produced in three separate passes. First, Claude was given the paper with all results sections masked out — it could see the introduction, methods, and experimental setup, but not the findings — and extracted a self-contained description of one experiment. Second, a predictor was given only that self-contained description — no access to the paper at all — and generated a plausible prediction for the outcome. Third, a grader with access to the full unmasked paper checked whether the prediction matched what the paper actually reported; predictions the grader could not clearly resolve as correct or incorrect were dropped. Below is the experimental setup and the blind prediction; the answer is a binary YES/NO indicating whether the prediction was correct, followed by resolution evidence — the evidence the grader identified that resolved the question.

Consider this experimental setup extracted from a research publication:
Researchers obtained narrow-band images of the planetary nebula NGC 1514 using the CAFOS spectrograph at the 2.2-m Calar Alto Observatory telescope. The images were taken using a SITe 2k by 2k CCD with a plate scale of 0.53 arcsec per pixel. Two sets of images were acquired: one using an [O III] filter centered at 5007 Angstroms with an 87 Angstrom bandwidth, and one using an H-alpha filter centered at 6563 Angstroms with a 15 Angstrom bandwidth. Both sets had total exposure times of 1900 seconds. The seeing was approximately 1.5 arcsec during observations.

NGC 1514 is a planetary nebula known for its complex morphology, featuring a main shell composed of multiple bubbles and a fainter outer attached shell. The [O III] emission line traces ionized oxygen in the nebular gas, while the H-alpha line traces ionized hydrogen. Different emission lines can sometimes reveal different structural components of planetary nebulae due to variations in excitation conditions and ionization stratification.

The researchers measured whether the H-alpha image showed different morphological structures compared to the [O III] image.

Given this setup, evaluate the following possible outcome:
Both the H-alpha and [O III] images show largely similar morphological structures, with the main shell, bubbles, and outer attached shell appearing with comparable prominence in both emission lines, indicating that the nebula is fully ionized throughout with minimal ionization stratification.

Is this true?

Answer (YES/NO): YES